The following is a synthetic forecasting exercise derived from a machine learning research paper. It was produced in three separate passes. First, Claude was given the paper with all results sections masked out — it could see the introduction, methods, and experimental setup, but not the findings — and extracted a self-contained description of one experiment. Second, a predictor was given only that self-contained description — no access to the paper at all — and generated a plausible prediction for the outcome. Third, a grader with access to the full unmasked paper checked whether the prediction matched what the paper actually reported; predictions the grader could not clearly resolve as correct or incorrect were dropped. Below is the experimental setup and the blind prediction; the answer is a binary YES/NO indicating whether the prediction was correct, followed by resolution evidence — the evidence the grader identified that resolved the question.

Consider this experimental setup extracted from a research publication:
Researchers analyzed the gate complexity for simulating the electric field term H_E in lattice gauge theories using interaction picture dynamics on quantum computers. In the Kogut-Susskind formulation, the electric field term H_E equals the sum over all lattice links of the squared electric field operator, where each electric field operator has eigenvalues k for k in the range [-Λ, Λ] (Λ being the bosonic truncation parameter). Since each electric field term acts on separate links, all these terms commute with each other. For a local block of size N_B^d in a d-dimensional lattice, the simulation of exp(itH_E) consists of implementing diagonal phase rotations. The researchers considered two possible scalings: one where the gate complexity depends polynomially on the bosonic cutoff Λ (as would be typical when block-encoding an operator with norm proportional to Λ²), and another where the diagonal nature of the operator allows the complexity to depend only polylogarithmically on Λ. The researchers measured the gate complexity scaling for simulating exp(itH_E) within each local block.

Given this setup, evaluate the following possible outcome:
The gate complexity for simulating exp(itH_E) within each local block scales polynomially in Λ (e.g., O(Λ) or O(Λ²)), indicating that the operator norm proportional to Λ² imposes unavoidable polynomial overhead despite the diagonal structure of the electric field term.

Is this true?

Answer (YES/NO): NO